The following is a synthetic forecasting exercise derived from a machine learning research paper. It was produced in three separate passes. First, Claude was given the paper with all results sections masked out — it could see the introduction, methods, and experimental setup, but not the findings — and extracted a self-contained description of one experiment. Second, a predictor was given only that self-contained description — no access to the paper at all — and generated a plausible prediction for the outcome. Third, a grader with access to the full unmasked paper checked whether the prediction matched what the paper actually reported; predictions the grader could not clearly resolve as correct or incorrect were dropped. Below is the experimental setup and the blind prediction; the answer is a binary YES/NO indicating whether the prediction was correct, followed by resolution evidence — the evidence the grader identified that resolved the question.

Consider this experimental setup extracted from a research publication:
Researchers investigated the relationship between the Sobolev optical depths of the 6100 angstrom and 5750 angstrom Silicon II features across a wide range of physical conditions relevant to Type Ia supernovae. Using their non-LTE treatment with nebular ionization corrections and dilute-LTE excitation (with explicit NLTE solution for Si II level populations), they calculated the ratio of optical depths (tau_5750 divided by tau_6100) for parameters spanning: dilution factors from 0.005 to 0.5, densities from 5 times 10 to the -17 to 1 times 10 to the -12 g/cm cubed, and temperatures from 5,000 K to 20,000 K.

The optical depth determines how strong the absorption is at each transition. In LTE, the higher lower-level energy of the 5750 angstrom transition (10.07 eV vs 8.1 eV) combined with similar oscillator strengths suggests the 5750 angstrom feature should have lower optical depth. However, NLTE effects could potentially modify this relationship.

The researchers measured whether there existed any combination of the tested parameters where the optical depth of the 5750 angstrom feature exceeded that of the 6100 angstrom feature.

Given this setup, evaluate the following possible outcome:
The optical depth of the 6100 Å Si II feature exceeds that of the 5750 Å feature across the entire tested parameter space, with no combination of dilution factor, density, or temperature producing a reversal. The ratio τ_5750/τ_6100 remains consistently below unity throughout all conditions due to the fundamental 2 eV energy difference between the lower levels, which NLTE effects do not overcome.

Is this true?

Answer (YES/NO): YES